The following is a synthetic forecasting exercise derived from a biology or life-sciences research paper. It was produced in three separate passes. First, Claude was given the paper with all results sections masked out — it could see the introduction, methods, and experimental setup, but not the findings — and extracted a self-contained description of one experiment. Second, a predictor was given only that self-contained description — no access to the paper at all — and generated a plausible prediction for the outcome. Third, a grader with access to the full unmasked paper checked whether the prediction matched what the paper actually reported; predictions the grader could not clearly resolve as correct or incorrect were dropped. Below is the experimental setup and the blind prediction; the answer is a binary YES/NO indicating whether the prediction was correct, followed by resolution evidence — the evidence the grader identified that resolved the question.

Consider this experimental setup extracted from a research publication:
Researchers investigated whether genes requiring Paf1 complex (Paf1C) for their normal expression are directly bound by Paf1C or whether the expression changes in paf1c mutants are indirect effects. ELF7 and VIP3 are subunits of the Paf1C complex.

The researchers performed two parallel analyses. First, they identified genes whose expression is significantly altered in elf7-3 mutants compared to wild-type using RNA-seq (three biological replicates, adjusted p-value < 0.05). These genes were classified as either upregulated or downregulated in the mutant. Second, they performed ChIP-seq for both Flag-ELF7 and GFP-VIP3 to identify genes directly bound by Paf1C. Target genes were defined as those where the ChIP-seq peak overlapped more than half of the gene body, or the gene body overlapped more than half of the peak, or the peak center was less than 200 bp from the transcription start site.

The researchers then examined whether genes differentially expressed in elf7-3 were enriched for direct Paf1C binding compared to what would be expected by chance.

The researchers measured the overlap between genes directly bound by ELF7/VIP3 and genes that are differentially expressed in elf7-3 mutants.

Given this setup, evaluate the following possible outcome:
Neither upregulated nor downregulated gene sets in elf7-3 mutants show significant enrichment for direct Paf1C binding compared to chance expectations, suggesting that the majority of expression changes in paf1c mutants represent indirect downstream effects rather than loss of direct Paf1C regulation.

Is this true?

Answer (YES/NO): NO